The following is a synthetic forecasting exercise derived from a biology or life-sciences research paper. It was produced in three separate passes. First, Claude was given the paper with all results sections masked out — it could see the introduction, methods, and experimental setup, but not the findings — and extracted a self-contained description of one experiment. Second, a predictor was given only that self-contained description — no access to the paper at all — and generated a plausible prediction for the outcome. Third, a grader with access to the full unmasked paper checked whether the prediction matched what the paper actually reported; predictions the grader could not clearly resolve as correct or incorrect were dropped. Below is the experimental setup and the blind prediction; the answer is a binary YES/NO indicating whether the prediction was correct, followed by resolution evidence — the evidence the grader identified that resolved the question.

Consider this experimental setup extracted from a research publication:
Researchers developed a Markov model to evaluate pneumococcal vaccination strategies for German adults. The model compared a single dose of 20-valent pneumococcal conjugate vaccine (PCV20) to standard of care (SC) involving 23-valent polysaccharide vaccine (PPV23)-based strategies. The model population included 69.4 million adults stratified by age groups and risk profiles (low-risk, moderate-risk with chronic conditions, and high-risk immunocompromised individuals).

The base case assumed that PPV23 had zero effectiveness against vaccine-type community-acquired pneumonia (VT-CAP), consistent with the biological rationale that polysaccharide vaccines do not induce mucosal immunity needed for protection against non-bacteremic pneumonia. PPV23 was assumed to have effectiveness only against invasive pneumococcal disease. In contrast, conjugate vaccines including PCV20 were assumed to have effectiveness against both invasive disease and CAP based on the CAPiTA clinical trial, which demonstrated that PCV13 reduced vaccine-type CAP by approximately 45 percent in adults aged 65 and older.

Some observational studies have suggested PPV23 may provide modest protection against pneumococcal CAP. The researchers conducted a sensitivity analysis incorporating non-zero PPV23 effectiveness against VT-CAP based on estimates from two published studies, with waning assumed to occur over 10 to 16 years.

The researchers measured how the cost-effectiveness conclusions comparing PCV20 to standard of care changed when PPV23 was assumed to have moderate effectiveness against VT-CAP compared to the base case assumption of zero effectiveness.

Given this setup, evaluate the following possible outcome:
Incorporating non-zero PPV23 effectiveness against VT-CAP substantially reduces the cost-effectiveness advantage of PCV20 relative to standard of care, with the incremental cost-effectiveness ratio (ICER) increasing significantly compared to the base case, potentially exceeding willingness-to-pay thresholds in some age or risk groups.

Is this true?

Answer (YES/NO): NO